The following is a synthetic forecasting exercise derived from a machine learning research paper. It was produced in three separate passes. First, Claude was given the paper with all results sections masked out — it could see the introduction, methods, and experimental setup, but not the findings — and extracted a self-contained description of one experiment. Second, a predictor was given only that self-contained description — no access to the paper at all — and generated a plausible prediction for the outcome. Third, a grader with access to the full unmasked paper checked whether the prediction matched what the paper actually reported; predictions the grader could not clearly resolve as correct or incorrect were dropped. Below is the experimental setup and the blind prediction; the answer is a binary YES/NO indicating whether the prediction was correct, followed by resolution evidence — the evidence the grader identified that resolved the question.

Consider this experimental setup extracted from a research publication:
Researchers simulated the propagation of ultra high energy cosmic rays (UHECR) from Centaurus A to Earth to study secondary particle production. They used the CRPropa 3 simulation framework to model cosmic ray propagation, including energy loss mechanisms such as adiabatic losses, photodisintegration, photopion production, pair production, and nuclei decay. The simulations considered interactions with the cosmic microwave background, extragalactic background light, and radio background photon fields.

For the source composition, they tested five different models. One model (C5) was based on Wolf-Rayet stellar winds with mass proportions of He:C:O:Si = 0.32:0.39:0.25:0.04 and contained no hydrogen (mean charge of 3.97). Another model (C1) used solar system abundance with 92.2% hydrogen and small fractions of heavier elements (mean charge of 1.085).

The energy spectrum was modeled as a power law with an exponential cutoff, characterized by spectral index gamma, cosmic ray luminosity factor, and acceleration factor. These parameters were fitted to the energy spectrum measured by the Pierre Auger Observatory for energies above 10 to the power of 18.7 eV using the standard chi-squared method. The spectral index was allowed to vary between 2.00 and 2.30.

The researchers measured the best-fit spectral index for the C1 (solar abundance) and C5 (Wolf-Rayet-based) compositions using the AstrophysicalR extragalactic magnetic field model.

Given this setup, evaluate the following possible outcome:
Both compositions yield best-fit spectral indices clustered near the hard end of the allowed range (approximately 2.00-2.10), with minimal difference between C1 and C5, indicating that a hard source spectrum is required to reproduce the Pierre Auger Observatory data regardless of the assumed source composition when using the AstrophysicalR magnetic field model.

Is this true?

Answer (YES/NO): NO